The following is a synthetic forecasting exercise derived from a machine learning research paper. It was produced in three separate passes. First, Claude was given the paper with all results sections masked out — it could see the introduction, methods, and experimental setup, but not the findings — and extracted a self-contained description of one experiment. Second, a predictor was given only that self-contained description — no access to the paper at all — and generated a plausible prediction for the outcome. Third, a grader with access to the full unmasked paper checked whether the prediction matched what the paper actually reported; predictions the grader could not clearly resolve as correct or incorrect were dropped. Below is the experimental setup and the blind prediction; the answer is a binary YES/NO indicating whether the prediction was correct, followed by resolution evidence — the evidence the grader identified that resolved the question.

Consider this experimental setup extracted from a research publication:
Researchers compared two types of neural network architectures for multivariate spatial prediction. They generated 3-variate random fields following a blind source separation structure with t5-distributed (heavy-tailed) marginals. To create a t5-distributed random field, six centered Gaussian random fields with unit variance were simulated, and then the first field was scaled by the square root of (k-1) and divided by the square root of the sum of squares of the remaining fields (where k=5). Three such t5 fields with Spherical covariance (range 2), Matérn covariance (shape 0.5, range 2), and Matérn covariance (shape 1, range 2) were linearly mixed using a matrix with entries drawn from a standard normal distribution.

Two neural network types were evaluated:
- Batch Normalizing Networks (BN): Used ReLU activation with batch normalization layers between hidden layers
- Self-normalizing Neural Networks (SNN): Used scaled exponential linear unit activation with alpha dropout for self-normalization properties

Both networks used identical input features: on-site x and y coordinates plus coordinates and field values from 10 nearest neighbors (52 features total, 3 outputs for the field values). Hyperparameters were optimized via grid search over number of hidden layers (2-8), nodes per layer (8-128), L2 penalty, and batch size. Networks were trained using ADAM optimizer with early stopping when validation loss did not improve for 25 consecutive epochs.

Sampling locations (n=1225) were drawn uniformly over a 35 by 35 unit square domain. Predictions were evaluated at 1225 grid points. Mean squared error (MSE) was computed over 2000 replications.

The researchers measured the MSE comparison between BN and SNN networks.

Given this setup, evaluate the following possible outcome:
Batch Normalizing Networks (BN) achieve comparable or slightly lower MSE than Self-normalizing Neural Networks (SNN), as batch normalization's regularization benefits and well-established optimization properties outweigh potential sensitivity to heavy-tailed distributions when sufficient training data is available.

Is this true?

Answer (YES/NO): NO